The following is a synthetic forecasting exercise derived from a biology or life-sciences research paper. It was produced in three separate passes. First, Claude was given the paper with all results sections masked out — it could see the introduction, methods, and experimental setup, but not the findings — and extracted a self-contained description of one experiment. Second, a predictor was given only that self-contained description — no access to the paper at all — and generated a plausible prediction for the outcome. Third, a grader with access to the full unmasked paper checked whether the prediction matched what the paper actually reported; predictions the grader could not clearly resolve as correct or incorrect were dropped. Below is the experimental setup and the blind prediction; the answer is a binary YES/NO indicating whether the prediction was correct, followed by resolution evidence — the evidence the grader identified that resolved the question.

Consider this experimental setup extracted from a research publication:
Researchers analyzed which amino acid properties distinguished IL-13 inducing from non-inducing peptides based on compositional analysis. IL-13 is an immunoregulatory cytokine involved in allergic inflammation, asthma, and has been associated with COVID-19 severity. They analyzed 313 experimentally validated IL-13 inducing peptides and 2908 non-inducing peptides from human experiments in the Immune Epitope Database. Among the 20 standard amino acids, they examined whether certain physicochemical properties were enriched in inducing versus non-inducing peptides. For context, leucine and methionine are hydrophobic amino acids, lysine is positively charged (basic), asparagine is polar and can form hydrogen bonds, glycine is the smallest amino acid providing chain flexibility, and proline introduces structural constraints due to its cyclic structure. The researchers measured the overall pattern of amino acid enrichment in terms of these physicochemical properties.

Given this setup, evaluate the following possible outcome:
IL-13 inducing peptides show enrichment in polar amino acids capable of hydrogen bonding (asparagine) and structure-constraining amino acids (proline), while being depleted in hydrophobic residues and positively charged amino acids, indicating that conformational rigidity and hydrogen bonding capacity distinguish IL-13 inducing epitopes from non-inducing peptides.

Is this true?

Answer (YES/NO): NO